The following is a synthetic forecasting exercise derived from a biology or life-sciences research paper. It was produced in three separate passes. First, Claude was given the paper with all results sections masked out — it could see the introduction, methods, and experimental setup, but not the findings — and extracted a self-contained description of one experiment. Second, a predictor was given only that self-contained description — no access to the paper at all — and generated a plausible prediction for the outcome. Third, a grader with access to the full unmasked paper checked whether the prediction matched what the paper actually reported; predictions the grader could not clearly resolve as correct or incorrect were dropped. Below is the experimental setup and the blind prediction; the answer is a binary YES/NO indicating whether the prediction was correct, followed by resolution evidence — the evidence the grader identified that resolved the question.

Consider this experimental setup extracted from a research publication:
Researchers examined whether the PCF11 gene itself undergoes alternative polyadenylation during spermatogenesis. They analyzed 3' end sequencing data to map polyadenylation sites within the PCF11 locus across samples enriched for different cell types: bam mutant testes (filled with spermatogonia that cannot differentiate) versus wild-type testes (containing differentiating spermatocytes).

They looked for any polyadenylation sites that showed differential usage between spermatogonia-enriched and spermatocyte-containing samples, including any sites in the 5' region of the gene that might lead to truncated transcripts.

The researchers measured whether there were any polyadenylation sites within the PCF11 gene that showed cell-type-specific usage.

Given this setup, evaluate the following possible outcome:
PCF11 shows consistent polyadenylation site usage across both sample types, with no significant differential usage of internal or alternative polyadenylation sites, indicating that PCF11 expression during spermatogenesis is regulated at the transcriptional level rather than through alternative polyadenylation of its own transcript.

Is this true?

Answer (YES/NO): NO